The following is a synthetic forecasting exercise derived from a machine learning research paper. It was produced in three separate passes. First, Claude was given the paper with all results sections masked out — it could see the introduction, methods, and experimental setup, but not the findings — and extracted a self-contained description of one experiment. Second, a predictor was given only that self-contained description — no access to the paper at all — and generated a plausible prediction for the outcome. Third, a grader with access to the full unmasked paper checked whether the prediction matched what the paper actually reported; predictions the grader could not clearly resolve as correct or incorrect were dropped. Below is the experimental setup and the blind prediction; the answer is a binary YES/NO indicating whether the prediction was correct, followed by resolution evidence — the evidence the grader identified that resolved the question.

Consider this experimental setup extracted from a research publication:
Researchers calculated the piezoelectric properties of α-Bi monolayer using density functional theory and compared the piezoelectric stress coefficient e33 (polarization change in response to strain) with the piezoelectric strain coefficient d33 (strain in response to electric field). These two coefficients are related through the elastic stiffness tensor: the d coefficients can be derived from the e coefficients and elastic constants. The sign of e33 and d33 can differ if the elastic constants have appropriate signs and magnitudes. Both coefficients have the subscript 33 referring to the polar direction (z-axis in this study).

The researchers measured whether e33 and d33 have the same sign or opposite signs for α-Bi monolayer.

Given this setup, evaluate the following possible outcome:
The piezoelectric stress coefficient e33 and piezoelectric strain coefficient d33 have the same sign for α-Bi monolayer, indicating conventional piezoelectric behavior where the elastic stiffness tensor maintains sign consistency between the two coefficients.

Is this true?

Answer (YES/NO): NO